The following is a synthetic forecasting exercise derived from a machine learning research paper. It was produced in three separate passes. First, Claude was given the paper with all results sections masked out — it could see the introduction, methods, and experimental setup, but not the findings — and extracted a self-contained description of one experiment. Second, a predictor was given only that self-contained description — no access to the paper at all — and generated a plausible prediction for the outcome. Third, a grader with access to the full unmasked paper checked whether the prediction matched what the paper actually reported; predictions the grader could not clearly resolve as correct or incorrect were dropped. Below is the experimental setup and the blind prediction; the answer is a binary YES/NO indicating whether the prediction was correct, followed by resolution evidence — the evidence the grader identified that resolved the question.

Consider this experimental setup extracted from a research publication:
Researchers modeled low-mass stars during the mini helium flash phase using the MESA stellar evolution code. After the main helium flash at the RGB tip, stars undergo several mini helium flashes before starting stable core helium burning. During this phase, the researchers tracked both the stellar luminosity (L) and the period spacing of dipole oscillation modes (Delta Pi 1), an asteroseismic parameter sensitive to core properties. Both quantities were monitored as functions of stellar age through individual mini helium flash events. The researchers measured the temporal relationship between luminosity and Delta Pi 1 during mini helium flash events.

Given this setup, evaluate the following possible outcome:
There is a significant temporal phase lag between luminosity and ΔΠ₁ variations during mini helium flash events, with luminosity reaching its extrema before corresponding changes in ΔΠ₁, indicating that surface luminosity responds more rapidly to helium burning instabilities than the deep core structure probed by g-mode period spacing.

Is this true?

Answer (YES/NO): NO